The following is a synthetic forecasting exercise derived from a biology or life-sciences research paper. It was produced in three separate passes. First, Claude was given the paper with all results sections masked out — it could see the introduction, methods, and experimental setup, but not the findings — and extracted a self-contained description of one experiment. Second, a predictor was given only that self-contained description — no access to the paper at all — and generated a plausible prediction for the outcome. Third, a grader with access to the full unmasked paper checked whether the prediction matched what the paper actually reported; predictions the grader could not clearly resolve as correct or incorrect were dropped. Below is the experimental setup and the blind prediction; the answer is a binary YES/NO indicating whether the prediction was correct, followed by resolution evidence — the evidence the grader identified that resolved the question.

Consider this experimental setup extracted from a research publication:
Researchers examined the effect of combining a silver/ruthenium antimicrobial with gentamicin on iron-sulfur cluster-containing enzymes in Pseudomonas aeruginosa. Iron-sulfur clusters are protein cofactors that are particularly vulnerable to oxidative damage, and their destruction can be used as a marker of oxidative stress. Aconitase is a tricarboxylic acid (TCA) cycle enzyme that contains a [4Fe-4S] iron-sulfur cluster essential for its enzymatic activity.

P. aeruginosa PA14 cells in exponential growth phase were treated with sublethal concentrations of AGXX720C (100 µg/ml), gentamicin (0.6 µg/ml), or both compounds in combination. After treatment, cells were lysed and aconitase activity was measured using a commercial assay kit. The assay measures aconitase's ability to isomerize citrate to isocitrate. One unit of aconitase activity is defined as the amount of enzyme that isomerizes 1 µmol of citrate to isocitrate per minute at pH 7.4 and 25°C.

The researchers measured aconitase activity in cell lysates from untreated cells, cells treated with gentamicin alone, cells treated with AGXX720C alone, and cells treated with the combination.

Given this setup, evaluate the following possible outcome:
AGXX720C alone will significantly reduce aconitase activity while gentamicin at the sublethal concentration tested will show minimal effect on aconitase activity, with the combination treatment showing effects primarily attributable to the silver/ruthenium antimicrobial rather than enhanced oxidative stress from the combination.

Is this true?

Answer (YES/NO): NO